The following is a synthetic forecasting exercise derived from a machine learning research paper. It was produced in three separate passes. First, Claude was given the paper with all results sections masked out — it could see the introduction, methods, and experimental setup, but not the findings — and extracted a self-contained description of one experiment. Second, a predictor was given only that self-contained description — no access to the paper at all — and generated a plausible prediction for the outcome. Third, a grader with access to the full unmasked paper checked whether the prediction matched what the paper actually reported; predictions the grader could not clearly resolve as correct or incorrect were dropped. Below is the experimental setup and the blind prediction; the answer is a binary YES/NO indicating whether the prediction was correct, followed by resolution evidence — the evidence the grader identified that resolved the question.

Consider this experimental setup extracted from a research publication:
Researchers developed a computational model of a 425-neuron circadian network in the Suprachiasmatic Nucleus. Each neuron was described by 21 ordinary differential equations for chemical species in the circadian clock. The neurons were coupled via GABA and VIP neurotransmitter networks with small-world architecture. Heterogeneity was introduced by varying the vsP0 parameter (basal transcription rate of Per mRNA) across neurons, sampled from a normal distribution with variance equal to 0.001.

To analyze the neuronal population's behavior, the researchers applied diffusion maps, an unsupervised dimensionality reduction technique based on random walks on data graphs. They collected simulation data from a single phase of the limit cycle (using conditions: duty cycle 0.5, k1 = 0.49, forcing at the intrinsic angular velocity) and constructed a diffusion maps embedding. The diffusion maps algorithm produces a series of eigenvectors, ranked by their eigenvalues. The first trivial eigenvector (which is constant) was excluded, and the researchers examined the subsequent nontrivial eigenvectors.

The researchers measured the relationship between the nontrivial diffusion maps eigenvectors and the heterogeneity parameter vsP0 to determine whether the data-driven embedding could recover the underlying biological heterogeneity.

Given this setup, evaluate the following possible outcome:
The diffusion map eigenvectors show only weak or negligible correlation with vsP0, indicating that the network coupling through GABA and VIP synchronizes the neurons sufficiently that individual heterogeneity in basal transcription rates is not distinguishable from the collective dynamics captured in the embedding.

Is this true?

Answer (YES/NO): NO